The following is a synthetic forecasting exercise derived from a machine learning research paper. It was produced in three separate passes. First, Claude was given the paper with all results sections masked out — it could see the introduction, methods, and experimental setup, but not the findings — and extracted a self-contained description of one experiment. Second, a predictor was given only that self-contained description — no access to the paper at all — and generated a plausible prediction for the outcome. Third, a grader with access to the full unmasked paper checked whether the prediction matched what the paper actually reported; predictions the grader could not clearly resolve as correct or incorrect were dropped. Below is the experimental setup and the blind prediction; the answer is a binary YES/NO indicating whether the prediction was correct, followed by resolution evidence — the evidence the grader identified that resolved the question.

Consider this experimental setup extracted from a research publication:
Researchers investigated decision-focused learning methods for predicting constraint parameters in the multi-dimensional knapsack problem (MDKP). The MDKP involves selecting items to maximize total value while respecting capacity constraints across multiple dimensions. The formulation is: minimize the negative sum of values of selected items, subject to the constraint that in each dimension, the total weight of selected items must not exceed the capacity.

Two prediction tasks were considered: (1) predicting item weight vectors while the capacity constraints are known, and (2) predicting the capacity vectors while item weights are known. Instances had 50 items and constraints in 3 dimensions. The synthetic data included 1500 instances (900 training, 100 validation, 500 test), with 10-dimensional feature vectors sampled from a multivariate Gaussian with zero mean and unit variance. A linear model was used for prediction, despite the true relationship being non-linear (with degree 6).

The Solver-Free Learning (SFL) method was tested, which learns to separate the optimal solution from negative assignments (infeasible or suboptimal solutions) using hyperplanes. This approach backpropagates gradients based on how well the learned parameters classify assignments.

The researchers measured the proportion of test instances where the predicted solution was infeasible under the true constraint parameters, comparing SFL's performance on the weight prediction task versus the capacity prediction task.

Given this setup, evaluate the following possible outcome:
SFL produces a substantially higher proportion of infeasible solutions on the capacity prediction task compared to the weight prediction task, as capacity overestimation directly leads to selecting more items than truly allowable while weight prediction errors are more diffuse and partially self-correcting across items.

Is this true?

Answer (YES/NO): NO